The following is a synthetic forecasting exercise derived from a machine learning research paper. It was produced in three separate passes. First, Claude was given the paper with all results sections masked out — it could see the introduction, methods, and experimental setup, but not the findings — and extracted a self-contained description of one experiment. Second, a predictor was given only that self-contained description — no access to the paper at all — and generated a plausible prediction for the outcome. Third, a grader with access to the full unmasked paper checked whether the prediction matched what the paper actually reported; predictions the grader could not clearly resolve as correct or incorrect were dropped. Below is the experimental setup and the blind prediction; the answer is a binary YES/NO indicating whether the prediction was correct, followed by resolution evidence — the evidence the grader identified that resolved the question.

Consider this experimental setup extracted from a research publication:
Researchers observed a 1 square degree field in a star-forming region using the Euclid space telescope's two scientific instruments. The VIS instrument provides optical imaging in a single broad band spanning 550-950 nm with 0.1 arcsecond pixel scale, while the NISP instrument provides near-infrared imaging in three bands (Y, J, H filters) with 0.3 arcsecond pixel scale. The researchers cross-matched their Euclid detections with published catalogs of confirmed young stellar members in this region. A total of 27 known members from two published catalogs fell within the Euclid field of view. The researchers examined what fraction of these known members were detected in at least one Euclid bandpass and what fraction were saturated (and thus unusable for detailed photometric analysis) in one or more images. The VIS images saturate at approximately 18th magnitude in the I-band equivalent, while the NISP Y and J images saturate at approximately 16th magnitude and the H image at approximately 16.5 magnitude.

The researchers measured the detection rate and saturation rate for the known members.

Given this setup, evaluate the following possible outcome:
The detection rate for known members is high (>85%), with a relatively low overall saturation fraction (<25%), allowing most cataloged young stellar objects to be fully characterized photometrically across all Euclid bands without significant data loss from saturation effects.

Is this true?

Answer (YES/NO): NO